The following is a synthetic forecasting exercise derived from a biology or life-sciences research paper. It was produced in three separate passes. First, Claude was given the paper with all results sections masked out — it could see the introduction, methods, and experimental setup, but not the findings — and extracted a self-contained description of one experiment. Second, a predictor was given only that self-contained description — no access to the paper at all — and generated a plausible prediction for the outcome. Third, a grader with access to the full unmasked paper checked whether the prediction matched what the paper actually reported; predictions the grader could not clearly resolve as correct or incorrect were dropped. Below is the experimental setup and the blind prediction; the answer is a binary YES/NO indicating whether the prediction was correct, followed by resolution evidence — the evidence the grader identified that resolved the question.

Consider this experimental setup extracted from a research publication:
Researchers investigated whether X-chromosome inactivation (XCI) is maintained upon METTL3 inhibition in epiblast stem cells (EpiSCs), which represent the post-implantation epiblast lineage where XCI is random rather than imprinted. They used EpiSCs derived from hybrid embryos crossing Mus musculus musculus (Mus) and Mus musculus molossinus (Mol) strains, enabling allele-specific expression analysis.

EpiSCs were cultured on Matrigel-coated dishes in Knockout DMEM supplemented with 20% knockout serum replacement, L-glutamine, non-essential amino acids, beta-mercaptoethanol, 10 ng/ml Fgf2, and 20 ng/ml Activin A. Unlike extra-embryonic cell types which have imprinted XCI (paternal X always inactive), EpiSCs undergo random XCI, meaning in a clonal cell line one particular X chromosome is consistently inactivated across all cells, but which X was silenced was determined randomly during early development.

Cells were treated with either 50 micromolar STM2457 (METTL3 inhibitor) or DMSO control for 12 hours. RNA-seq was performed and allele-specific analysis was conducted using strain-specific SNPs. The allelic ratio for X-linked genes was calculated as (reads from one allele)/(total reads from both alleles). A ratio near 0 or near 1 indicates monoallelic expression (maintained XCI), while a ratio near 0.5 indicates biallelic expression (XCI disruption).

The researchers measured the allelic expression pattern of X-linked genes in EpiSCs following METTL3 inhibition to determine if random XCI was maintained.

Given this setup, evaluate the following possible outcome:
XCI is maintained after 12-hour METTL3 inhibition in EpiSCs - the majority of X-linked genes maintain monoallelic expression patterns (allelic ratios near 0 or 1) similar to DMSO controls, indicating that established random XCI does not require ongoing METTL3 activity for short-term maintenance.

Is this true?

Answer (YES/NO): YES